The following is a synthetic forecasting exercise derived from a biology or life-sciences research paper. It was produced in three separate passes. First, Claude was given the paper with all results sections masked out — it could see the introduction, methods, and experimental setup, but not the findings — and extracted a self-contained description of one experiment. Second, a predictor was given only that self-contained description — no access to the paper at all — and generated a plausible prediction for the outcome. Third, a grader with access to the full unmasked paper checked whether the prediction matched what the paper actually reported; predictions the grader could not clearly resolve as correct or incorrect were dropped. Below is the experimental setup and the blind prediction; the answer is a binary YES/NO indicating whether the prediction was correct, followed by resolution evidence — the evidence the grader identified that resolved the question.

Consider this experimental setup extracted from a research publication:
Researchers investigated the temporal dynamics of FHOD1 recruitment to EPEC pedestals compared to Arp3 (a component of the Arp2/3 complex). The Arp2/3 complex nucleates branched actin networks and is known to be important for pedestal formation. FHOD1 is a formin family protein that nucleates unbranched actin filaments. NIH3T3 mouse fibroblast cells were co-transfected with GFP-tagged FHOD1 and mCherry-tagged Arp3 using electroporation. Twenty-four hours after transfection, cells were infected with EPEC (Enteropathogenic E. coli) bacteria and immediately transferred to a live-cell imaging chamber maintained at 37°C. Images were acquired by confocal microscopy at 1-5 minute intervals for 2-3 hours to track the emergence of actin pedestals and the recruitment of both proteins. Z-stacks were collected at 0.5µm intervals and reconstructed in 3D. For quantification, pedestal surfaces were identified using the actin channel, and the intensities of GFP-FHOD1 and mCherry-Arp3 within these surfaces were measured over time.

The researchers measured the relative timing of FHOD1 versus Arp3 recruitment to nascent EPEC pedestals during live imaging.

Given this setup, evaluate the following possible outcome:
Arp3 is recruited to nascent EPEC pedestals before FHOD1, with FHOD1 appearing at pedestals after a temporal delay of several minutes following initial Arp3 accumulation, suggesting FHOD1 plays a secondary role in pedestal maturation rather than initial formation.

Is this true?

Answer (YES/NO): YES